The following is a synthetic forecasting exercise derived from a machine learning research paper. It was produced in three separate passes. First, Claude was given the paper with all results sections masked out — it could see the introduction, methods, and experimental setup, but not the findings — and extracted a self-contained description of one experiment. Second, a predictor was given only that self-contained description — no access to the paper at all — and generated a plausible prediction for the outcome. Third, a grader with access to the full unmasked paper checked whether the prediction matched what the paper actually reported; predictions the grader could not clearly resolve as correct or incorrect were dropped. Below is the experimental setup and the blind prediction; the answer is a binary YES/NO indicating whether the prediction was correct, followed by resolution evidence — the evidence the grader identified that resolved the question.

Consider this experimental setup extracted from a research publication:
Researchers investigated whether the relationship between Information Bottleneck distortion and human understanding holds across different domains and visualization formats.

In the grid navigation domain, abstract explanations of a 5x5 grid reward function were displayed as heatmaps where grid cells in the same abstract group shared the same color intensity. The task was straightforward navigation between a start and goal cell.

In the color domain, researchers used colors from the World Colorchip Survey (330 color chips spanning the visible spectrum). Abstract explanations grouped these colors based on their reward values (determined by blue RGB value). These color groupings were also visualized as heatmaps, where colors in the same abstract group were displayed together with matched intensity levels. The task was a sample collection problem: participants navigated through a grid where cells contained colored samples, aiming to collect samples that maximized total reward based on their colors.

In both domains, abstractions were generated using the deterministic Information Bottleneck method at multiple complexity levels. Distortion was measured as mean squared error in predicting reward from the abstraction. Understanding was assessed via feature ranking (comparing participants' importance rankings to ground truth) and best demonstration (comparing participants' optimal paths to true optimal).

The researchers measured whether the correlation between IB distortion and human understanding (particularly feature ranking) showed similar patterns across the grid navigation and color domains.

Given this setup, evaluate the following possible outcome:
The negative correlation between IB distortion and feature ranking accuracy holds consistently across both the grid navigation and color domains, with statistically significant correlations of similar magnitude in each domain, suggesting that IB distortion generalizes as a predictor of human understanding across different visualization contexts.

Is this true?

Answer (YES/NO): NO